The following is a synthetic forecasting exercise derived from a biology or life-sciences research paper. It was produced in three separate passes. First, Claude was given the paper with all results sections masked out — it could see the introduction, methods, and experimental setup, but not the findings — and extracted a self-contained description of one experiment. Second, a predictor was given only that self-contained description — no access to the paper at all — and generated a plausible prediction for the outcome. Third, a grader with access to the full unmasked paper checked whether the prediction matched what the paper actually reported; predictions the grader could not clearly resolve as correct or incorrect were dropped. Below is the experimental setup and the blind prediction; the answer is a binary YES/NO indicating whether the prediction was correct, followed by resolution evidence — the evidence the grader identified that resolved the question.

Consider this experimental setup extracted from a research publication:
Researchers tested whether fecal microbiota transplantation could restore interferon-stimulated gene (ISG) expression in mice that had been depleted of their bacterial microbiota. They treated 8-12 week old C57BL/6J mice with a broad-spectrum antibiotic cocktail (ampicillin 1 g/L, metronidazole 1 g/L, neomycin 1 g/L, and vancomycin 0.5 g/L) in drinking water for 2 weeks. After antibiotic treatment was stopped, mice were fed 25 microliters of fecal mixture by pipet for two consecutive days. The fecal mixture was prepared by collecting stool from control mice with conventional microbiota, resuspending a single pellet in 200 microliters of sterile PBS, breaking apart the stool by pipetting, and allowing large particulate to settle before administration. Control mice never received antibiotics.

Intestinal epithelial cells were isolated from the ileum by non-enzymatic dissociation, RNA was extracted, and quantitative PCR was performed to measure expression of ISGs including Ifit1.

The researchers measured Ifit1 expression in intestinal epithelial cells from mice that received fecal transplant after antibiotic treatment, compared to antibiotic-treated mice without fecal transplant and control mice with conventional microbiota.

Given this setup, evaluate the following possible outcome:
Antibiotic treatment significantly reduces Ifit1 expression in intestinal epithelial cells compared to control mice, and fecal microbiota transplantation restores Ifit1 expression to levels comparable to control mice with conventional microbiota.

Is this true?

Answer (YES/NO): NO